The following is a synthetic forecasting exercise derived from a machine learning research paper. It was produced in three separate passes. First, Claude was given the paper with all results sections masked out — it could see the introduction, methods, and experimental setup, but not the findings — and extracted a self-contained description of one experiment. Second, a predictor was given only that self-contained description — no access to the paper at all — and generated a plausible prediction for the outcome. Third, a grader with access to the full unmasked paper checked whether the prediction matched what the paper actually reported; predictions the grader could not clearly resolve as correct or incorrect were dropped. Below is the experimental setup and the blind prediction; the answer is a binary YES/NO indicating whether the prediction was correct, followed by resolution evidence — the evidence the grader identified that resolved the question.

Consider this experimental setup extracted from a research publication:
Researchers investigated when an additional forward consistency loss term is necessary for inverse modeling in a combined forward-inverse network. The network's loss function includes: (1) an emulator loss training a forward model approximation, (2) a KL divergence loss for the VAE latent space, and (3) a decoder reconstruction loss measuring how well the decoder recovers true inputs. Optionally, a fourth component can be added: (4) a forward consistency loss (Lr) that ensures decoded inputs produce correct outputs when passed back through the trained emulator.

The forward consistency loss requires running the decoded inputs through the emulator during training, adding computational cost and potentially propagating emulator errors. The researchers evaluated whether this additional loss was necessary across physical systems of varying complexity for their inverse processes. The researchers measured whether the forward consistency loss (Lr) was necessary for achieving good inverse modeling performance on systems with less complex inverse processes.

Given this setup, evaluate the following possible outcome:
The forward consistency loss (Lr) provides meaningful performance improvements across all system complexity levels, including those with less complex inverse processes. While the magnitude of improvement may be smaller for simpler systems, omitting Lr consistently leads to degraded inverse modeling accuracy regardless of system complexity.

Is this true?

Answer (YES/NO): NO